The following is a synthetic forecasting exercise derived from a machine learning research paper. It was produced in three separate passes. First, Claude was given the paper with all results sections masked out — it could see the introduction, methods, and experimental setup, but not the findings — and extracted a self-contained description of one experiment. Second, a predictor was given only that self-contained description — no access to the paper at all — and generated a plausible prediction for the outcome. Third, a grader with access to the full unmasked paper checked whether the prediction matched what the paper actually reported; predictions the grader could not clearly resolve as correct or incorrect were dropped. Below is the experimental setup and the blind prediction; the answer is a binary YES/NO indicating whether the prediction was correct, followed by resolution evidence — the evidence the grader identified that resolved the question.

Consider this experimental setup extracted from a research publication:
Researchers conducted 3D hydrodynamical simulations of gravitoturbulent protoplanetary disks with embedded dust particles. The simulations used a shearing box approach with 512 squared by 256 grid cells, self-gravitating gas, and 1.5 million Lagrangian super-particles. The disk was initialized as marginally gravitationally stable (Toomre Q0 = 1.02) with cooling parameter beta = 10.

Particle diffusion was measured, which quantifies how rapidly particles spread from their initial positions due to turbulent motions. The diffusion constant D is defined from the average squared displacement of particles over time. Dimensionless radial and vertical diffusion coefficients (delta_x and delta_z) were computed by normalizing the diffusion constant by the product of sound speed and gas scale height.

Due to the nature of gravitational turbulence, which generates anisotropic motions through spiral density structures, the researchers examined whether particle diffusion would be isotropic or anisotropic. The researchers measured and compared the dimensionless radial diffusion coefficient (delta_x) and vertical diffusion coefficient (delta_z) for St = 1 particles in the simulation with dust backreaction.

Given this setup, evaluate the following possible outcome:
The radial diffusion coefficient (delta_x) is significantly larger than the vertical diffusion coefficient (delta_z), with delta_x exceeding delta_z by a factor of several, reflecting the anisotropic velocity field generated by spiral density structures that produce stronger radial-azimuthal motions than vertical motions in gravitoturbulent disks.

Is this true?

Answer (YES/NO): NO